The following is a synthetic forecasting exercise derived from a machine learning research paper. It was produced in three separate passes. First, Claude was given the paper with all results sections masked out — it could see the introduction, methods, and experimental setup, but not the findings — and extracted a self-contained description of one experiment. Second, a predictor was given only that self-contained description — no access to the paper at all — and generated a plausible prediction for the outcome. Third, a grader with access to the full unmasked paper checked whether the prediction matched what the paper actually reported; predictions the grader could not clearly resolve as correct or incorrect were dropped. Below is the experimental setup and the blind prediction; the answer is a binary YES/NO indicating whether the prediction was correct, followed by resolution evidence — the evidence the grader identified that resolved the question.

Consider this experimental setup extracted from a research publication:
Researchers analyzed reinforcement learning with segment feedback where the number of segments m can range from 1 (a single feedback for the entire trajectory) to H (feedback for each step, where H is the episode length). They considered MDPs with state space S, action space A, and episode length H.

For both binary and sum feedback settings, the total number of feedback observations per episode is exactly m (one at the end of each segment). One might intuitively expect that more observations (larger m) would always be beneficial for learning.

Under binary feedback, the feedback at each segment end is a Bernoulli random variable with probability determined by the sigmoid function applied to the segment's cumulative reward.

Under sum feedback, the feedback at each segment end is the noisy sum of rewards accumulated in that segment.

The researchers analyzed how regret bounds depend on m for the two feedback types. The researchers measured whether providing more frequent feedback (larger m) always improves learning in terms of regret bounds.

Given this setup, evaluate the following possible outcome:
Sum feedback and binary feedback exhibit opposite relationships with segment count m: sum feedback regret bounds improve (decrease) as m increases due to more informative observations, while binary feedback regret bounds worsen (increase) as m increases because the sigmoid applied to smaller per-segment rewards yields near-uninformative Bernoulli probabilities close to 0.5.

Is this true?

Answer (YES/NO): NO